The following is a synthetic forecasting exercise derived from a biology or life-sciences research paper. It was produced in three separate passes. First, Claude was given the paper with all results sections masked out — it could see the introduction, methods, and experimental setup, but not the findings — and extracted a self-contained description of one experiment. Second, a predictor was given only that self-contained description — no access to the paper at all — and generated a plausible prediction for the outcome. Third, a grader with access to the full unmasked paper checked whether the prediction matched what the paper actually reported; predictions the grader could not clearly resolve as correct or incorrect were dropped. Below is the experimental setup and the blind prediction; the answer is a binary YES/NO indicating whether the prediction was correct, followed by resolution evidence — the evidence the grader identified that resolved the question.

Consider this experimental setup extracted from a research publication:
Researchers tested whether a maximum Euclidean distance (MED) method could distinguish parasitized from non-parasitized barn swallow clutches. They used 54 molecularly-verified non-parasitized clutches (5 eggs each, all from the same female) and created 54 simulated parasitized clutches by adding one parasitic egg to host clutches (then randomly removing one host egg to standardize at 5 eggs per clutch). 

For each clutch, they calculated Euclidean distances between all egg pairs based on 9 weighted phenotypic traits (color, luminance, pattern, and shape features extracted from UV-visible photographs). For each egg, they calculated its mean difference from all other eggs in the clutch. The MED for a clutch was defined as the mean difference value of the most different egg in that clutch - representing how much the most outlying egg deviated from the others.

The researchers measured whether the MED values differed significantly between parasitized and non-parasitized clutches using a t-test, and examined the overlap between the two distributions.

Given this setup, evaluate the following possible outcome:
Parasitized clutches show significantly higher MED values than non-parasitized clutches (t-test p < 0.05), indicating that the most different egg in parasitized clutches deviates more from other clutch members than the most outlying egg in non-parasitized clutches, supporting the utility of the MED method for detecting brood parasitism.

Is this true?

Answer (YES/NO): NO